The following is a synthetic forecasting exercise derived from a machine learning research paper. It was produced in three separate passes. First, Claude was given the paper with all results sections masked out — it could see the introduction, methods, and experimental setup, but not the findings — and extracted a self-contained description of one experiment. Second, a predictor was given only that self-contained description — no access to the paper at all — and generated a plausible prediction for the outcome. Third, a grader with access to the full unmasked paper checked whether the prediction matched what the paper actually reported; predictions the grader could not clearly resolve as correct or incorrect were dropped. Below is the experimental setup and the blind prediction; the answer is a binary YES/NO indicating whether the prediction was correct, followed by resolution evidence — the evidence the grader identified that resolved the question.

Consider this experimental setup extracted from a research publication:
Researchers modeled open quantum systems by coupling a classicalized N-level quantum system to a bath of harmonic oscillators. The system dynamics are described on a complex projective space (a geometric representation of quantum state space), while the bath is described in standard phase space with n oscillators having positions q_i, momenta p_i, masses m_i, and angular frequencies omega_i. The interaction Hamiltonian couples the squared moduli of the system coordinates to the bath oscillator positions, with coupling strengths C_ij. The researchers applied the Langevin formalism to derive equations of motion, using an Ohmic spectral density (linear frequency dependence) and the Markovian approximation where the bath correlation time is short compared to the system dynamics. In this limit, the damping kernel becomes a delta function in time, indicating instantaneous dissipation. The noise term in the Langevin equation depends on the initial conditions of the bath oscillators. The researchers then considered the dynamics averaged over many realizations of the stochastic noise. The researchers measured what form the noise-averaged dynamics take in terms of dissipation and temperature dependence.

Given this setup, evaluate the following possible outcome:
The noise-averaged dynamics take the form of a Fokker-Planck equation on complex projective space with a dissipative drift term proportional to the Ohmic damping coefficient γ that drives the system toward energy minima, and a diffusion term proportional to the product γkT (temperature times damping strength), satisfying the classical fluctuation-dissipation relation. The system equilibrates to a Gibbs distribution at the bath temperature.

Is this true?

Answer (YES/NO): NO